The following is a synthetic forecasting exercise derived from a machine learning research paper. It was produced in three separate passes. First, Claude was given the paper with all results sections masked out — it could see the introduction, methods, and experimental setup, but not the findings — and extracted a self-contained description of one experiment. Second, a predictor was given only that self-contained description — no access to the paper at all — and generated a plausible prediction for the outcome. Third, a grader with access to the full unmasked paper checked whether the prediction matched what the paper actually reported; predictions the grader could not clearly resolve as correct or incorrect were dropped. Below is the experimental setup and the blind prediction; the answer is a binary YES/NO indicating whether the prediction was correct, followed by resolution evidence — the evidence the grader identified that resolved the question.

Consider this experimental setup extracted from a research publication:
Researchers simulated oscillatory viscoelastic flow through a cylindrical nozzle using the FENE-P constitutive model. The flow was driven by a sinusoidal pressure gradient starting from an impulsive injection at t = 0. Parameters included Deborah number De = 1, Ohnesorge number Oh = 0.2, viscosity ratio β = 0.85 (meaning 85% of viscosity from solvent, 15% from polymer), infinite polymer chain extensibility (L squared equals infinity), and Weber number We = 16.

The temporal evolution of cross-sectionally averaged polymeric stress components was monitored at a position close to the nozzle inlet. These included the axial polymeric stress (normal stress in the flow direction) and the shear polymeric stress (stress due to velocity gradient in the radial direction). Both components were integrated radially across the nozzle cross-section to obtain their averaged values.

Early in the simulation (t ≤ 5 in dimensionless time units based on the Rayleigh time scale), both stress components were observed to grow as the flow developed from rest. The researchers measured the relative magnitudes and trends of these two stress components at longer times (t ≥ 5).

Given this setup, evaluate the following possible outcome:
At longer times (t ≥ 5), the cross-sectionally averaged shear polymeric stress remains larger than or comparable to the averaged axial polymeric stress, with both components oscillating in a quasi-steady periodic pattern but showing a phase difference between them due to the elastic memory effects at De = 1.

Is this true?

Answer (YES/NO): NO